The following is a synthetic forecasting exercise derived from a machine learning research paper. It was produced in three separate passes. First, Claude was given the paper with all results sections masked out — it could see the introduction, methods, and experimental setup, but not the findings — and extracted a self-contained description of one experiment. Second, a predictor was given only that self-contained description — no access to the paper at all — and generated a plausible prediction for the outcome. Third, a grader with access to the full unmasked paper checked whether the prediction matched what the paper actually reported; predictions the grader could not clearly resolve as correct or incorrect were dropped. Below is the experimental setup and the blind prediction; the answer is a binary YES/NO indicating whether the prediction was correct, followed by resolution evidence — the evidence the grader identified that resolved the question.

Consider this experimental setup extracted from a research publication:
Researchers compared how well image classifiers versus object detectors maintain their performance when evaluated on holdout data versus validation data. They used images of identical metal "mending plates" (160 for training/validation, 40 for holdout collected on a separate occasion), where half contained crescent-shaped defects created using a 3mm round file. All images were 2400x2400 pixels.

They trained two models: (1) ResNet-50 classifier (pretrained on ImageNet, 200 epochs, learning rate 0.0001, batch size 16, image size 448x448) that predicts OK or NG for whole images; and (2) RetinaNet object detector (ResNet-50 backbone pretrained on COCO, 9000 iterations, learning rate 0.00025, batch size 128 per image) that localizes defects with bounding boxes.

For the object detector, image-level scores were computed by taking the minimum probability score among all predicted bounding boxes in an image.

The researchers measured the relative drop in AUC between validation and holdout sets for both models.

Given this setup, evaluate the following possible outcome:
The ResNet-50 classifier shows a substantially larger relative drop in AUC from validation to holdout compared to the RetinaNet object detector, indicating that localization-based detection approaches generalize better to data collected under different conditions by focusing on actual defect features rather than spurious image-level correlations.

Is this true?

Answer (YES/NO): YES